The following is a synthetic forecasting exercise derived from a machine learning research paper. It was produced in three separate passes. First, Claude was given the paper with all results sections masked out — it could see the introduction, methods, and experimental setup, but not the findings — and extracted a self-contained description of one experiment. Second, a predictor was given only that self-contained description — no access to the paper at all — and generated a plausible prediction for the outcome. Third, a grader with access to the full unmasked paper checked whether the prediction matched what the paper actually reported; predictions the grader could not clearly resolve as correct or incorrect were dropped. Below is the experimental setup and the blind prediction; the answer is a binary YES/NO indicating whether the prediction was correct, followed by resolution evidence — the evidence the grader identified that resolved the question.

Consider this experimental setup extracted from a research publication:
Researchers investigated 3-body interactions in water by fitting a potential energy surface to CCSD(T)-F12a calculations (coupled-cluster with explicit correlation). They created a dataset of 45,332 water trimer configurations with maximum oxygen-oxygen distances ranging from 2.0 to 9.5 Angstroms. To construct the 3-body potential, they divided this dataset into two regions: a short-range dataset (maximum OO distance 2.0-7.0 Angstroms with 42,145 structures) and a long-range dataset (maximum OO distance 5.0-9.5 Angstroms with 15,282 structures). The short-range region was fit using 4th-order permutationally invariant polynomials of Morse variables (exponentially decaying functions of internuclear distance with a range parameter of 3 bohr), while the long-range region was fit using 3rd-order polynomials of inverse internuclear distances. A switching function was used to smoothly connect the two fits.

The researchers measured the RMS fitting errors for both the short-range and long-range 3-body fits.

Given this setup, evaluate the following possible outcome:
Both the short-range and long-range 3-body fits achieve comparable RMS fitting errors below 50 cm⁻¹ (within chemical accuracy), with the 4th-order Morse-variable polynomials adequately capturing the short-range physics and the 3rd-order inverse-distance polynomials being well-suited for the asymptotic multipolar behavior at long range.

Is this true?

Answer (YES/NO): YES